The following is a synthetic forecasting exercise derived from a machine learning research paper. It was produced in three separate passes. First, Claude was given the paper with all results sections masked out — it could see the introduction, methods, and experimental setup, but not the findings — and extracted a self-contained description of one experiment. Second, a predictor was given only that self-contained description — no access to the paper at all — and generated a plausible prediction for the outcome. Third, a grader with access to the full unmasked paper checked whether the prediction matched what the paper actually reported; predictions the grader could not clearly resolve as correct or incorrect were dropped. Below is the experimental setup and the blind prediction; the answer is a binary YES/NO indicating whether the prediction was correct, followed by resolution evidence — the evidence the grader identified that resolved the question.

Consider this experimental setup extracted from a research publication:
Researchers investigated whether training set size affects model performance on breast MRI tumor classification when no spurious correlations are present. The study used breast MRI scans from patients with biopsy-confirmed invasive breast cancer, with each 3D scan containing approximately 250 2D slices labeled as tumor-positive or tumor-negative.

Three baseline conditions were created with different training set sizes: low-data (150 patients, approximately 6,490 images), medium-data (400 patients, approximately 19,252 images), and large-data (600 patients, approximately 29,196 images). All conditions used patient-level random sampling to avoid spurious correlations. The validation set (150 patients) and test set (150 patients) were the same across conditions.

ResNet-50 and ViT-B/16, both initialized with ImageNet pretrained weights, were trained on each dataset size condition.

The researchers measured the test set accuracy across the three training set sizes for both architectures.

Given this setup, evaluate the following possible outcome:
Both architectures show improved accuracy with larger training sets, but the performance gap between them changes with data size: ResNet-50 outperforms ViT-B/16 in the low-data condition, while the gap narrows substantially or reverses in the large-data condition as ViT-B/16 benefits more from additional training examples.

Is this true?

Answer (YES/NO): NO